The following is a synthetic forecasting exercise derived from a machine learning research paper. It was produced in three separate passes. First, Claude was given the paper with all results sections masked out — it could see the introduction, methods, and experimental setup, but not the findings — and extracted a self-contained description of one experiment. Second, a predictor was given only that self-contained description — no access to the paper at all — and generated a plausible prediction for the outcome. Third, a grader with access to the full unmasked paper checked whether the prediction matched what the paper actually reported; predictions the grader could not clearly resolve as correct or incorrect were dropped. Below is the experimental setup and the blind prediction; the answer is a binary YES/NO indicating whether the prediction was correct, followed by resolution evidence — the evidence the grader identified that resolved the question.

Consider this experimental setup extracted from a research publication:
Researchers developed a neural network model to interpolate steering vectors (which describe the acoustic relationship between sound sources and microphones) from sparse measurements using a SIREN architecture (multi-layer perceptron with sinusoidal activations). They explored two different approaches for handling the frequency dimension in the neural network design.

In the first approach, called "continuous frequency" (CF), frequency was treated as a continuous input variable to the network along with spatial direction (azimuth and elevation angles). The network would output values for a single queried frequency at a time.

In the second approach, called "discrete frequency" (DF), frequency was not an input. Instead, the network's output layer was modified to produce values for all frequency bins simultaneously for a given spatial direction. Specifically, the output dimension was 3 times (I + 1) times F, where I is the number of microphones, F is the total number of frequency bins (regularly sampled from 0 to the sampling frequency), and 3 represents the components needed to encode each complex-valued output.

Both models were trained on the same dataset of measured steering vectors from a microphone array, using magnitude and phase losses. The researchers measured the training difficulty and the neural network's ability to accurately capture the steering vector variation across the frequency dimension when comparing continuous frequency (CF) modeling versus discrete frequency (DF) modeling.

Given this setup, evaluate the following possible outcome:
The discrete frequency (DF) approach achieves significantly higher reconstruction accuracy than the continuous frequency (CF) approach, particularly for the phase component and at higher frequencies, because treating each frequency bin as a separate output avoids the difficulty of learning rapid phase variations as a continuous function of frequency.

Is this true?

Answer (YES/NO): NO